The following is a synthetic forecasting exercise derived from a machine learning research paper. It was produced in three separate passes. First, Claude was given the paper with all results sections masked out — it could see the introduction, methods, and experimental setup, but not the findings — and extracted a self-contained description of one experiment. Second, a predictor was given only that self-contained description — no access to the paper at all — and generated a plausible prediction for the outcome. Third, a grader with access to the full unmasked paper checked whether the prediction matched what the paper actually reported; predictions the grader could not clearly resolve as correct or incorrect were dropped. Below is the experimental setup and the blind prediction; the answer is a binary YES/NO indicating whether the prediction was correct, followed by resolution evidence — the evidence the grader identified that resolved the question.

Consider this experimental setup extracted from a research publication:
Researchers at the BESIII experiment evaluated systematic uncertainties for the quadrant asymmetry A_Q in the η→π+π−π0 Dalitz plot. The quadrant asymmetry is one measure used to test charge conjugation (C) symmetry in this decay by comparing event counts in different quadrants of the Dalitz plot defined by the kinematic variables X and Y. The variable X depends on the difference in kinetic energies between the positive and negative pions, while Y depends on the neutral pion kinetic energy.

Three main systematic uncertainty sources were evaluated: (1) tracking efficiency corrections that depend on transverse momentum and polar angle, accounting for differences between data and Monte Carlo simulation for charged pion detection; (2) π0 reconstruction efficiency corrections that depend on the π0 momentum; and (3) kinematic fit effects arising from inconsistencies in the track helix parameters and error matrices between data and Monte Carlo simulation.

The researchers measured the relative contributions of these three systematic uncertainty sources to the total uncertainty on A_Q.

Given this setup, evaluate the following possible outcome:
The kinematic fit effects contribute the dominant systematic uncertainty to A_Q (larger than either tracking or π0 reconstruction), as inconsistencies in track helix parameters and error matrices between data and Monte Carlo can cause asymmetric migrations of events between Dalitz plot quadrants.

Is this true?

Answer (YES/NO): YES